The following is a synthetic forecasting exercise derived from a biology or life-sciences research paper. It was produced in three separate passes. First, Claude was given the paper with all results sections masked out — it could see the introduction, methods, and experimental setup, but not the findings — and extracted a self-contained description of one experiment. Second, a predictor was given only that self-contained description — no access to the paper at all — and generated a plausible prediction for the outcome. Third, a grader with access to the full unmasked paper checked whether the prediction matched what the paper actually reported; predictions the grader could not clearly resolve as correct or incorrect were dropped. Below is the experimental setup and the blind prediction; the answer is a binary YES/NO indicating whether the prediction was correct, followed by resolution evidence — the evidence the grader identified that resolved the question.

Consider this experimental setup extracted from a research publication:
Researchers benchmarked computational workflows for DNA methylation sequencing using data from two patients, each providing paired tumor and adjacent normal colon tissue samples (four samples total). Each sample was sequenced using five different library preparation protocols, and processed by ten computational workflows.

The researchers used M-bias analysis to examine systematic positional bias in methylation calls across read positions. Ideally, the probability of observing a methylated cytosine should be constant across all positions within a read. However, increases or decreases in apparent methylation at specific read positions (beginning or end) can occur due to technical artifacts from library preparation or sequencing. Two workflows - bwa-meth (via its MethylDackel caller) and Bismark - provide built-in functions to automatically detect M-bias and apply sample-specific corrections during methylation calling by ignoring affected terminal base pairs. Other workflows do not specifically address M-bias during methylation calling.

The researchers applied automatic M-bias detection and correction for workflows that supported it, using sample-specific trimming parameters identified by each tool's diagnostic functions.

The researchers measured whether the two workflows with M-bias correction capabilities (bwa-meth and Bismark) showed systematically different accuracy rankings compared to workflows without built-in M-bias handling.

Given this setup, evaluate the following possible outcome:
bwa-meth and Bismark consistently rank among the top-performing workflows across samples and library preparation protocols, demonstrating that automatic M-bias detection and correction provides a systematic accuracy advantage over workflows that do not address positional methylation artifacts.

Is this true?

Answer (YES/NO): NO